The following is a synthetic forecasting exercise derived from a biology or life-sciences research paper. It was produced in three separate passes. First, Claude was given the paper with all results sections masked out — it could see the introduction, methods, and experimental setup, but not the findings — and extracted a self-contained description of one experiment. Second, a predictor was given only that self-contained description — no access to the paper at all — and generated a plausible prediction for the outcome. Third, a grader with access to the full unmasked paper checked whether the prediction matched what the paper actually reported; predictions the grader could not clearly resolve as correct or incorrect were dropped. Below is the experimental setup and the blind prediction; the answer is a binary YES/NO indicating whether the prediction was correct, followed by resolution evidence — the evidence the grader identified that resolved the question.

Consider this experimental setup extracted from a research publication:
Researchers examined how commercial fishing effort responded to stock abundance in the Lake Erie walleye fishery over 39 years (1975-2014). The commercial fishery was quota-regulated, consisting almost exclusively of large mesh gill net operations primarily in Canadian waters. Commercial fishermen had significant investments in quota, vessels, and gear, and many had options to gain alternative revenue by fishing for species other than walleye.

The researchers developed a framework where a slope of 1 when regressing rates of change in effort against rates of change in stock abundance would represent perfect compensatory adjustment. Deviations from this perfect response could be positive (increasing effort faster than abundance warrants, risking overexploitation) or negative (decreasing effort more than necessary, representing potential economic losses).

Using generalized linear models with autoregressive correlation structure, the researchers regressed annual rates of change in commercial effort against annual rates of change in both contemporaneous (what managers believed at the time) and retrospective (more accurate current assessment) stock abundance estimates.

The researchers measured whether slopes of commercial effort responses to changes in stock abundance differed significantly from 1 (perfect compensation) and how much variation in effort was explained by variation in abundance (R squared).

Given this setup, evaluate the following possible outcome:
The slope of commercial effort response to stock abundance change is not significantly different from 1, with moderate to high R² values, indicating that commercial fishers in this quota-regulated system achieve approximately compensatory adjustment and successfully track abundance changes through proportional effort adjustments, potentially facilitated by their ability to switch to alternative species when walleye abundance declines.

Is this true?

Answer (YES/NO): NO